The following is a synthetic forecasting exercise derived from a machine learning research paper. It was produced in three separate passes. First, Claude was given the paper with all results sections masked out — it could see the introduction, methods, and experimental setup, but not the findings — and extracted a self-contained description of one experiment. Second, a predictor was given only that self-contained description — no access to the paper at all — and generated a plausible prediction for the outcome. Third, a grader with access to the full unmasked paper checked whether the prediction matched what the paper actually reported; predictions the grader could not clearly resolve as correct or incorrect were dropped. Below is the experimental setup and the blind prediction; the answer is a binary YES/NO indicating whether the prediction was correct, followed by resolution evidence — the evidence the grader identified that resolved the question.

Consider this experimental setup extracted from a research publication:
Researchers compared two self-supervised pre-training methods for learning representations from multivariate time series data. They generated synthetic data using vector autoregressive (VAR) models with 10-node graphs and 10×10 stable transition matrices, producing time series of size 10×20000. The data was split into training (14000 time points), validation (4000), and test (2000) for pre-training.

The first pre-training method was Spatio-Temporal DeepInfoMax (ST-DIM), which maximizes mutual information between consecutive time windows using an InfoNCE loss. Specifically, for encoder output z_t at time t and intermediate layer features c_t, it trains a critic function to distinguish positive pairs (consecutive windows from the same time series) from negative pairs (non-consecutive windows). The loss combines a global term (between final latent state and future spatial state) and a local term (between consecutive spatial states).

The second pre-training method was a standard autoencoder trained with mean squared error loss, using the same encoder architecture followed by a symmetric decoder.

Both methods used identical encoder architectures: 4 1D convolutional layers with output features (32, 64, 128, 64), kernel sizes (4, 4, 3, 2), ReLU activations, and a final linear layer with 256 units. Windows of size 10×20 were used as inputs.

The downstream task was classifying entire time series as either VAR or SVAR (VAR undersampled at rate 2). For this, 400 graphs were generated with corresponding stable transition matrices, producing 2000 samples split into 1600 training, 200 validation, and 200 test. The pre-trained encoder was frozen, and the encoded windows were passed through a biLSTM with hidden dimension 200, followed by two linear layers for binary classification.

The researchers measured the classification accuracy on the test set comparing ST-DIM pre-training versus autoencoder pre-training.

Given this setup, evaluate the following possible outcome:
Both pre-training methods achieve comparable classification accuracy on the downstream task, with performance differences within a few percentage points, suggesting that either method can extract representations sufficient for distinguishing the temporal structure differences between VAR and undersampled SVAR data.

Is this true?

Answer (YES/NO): NO